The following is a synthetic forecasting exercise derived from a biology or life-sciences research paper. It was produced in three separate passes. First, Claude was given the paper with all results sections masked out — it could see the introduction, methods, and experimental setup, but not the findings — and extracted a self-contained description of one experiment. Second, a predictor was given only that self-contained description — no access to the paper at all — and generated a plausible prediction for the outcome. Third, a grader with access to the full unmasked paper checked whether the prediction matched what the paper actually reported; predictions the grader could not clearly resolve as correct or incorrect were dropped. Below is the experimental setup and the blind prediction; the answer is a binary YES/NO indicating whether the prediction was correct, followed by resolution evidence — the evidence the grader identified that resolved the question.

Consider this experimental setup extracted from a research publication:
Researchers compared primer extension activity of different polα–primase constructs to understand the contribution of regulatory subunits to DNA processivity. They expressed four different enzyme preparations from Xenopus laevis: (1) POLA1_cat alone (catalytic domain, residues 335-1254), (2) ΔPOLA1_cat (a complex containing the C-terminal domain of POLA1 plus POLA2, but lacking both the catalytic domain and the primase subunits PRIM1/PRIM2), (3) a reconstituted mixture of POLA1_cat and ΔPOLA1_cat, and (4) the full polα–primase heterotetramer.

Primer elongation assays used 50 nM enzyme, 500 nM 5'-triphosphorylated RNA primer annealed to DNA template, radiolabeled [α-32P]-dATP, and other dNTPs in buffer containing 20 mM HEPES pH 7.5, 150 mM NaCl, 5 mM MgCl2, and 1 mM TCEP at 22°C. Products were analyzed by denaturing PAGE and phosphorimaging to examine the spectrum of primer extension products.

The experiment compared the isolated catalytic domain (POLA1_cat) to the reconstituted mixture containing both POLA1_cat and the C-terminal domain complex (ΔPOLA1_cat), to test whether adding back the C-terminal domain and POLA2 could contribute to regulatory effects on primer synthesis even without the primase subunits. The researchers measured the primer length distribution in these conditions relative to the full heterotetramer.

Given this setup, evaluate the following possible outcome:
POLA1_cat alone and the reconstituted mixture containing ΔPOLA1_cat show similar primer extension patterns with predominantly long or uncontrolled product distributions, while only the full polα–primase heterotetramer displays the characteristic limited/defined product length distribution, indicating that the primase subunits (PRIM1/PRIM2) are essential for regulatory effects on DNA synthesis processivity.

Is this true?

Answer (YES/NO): NO